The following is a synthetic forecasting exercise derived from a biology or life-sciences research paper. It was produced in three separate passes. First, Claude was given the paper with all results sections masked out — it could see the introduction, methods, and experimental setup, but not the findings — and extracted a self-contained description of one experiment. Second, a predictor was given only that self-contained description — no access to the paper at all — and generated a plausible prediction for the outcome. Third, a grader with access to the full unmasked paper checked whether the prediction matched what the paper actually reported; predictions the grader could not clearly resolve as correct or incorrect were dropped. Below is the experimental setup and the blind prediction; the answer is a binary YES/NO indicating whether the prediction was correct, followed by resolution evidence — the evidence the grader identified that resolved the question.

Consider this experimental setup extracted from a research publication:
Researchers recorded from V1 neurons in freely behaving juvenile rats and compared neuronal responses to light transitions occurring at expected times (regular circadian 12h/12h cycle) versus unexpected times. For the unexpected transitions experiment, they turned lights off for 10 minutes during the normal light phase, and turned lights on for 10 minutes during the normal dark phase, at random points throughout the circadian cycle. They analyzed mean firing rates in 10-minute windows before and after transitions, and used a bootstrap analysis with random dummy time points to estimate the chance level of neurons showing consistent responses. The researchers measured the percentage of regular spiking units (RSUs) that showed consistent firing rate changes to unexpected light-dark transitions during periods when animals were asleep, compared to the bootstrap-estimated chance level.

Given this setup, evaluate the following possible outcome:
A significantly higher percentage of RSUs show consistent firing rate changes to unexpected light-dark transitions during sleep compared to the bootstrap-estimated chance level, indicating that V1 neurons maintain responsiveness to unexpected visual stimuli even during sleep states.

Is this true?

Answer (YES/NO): YES